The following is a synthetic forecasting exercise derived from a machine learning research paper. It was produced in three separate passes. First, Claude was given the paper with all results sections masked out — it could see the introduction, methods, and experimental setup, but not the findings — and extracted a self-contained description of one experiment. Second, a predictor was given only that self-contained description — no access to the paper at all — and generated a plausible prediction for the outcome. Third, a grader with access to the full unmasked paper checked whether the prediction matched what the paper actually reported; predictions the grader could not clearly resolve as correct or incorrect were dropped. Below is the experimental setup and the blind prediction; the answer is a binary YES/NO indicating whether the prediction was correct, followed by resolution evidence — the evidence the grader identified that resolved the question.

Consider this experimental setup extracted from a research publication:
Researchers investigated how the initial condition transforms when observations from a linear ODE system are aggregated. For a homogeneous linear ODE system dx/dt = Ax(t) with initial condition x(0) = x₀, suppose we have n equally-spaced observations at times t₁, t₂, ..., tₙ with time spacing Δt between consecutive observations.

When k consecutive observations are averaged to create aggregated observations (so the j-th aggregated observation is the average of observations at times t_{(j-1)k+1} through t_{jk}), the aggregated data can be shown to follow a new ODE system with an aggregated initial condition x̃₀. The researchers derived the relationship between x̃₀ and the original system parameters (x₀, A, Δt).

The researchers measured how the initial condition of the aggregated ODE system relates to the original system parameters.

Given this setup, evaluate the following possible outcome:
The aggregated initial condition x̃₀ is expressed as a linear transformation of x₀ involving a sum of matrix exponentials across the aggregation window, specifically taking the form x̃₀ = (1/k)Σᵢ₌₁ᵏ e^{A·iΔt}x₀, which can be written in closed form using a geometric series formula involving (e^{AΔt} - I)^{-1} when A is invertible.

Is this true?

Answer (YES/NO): NO